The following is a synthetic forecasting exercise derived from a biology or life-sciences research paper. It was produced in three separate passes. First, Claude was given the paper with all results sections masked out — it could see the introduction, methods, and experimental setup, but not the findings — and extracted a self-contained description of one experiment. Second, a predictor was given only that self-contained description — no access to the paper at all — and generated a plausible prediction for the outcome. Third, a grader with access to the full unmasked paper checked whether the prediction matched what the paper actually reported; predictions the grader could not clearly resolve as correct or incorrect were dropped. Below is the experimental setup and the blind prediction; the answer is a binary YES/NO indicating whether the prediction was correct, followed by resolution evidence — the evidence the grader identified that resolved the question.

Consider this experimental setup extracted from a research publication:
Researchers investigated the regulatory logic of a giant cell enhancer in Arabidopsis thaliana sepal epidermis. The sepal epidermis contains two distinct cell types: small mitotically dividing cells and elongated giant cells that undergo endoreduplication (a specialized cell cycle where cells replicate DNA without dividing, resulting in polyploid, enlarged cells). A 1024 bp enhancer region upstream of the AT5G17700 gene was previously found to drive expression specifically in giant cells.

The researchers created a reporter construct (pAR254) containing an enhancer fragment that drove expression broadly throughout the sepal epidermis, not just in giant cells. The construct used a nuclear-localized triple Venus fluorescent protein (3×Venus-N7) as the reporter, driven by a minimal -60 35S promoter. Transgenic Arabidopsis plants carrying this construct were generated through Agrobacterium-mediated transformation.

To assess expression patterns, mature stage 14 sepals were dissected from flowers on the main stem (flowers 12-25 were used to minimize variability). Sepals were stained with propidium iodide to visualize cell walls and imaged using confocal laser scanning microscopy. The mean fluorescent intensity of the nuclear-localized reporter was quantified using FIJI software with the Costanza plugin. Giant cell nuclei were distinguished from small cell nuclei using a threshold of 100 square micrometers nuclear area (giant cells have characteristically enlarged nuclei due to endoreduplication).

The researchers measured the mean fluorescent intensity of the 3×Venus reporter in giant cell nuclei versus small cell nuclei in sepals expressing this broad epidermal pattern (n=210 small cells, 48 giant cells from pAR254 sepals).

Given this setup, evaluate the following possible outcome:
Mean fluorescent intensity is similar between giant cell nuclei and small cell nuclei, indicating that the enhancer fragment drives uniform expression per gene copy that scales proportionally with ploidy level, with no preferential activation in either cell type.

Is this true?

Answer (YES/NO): NO